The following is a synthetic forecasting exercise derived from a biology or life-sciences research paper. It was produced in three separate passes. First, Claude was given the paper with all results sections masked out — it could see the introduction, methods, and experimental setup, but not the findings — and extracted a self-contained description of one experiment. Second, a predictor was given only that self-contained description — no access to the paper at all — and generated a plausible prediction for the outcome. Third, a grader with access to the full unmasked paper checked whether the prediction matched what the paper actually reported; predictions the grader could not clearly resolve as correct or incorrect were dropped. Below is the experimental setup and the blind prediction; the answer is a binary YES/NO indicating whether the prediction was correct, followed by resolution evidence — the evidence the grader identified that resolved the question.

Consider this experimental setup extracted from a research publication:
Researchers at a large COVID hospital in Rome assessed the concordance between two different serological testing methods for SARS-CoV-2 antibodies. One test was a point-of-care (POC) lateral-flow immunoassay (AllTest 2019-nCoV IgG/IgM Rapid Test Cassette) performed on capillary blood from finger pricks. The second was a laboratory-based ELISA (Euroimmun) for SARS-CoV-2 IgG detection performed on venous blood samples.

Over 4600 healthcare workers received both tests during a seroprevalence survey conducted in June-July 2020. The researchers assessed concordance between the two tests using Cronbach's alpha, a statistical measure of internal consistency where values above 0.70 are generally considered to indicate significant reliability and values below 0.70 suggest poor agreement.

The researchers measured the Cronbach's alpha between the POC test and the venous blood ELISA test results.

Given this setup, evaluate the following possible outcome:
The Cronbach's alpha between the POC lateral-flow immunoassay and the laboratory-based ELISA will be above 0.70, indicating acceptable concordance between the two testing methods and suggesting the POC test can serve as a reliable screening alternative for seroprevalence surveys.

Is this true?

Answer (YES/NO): NO